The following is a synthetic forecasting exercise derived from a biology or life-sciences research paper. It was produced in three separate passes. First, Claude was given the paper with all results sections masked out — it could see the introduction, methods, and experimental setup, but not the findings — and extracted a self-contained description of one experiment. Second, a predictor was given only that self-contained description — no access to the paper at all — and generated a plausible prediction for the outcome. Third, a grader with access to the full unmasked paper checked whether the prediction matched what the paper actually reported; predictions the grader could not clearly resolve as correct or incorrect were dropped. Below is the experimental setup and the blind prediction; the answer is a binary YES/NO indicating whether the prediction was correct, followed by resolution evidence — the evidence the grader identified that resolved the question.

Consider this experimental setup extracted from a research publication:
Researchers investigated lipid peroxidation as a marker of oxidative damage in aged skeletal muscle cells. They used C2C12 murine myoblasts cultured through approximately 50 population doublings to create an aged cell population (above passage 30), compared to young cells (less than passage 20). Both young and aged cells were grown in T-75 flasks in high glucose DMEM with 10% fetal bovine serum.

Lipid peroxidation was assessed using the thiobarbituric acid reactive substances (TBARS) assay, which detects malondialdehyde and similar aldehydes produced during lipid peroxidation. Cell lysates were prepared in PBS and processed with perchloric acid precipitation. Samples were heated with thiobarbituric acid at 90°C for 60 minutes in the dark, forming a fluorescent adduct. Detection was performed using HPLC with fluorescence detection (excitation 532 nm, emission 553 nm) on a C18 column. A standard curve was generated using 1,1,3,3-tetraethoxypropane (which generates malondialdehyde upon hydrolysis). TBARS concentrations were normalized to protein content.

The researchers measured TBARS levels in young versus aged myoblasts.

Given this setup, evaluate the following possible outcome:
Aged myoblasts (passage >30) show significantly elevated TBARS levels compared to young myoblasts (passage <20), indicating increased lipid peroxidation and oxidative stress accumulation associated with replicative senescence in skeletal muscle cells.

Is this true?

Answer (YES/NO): YES